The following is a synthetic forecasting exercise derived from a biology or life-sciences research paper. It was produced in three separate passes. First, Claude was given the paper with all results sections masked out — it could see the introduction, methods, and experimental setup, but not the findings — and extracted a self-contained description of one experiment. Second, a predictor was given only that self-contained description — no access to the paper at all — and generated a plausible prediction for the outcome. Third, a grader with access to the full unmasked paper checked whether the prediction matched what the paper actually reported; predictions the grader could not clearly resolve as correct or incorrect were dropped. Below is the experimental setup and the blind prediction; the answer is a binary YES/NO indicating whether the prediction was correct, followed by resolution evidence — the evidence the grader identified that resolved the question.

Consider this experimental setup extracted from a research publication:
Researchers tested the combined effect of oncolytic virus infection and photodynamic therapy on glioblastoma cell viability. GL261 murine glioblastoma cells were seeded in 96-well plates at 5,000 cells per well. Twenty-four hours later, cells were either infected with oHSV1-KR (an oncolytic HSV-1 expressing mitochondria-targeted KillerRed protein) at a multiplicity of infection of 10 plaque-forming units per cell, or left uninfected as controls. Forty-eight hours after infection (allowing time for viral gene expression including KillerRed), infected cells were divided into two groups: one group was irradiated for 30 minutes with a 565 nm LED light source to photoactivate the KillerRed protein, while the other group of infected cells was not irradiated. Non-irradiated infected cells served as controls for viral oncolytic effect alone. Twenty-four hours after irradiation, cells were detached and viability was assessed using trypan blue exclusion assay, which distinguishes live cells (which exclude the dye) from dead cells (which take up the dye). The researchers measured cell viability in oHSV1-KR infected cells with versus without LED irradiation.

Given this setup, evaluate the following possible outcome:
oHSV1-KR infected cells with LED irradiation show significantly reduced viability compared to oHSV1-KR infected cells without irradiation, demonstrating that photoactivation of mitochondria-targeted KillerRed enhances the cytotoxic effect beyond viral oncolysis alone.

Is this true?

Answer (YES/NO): YES